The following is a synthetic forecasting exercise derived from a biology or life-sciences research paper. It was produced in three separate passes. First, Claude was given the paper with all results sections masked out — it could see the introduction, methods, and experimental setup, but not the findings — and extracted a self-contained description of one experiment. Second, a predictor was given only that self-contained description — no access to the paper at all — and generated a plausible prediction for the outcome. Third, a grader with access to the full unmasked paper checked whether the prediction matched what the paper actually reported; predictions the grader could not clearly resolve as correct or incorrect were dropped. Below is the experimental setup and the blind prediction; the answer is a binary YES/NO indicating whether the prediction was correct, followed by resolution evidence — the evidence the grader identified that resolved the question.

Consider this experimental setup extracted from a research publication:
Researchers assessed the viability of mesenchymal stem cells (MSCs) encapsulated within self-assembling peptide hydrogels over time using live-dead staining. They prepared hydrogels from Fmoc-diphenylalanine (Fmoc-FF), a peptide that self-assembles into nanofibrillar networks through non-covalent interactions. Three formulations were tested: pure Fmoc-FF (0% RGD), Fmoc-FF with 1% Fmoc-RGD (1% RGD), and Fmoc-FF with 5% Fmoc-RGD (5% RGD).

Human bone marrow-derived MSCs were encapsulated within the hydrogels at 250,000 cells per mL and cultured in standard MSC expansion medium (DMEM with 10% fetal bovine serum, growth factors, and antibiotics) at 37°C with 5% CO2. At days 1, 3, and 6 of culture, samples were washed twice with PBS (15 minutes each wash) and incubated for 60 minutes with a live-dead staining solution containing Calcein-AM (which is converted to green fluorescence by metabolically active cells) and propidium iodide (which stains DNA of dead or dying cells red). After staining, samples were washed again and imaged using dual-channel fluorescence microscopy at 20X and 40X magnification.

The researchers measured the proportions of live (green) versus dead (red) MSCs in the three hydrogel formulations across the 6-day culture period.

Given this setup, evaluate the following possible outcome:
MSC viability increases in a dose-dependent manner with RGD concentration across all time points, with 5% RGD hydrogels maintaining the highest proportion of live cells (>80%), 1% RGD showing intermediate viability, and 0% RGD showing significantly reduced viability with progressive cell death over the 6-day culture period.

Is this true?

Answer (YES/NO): NO